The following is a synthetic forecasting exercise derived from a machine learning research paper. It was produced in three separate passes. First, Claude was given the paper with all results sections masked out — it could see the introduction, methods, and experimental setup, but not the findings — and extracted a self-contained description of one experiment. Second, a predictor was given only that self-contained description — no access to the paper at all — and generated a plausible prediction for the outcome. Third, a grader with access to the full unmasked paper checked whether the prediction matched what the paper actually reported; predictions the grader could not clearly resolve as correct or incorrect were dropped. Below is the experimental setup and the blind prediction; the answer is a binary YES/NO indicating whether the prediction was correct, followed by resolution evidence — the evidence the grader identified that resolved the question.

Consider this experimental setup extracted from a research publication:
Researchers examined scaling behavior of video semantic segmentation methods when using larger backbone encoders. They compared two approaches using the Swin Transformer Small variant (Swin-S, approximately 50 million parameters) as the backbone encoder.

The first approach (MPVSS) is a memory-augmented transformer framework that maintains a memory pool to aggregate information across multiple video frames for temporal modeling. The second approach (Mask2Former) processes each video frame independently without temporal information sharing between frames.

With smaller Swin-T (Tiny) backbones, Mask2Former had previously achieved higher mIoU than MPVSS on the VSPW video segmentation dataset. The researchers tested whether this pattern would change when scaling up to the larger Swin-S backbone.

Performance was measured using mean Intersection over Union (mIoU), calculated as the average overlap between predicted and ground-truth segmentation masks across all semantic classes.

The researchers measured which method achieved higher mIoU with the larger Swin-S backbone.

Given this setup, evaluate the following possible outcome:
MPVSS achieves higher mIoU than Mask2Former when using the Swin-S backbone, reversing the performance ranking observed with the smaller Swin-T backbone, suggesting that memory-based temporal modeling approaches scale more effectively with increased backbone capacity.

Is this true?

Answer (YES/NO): NO